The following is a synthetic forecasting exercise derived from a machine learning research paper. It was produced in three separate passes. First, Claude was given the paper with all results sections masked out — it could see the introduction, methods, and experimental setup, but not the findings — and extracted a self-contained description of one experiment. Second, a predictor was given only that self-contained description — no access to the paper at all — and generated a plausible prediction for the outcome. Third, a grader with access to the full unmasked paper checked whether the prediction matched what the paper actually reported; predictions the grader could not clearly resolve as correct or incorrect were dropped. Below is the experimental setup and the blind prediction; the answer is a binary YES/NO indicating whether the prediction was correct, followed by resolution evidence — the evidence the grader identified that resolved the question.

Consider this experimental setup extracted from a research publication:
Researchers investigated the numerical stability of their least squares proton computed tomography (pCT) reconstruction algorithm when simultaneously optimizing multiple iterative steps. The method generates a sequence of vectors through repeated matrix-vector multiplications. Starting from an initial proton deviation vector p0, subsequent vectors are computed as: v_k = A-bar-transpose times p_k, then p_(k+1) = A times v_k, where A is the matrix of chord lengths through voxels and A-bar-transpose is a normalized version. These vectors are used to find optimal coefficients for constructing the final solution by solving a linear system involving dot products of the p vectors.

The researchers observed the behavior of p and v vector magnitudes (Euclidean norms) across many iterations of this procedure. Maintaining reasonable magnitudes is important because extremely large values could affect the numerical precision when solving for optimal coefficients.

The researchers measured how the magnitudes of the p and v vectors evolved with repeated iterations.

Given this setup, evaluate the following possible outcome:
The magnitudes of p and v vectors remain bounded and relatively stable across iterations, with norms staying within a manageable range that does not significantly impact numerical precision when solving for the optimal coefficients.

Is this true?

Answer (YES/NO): NO